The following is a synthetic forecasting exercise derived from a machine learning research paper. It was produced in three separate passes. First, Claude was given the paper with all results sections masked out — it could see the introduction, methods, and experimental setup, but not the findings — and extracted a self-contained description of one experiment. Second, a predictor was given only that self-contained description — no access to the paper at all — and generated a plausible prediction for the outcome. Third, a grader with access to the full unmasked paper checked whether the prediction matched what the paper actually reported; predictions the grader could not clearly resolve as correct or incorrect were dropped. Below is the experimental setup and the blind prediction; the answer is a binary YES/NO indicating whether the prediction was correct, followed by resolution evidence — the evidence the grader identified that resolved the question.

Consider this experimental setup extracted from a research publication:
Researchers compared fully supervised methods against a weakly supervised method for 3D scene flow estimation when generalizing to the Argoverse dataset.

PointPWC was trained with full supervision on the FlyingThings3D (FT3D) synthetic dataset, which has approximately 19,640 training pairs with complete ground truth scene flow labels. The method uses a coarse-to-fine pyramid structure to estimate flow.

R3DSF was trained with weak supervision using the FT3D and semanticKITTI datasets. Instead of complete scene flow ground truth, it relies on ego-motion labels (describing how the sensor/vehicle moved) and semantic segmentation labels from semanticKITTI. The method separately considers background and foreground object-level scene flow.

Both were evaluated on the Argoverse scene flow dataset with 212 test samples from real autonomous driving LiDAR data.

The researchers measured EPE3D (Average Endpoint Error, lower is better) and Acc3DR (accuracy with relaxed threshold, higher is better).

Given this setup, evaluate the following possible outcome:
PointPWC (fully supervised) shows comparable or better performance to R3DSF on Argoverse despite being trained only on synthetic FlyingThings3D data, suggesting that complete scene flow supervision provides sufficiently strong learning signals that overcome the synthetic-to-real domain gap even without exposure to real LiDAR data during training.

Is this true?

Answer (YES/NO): NO